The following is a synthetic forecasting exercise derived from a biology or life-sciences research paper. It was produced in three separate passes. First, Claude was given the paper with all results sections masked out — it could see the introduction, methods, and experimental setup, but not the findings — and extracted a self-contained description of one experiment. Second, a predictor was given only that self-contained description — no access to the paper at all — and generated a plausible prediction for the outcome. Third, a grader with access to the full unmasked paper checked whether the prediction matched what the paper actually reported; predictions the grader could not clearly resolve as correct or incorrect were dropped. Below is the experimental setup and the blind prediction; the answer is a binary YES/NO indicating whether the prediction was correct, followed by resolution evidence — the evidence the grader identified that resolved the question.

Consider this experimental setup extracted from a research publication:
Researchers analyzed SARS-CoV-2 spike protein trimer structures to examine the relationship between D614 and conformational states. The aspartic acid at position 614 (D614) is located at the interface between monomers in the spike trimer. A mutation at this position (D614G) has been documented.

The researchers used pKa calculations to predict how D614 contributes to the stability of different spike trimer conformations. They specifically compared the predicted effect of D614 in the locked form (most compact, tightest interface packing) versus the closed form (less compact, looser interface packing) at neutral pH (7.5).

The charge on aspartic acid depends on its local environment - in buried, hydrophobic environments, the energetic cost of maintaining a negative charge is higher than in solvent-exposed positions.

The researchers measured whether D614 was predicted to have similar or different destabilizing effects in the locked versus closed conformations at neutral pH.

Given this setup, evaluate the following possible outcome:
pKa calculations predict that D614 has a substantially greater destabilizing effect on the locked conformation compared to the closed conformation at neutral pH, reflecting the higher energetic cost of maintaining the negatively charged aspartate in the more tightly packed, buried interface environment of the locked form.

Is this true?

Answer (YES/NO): YES